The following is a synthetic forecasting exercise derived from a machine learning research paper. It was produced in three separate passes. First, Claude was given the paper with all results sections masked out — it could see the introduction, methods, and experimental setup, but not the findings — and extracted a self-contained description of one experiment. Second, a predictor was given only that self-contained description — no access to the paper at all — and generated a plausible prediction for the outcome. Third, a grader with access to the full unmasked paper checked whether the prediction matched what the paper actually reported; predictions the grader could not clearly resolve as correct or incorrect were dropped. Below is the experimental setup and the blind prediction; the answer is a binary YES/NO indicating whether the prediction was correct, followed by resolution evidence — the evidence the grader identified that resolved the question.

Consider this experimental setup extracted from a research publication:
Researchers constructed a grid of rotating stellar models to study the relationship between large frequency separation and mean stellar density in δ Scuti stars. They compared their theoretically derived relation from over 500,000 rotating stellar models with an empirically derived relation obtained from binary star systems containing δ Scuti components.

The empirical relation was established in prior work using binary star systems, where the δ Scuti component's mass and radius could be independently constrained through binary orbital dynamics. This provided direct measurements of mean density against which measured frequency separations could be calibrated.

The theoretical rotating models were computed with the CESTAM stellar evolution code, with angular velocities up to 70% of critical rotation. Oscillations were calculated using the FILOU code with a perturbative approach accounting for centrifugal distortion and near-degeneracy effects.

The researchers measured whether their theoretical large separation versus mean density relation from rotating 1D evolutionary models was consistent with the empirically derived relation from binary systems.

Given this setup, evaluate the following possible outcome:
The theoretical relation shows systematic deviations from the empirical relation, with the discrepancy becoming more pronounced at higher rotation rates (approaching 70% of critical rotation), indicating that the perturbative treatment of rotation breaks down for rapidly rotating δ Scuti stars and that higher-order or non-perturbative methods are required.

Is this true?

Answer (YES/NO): NO